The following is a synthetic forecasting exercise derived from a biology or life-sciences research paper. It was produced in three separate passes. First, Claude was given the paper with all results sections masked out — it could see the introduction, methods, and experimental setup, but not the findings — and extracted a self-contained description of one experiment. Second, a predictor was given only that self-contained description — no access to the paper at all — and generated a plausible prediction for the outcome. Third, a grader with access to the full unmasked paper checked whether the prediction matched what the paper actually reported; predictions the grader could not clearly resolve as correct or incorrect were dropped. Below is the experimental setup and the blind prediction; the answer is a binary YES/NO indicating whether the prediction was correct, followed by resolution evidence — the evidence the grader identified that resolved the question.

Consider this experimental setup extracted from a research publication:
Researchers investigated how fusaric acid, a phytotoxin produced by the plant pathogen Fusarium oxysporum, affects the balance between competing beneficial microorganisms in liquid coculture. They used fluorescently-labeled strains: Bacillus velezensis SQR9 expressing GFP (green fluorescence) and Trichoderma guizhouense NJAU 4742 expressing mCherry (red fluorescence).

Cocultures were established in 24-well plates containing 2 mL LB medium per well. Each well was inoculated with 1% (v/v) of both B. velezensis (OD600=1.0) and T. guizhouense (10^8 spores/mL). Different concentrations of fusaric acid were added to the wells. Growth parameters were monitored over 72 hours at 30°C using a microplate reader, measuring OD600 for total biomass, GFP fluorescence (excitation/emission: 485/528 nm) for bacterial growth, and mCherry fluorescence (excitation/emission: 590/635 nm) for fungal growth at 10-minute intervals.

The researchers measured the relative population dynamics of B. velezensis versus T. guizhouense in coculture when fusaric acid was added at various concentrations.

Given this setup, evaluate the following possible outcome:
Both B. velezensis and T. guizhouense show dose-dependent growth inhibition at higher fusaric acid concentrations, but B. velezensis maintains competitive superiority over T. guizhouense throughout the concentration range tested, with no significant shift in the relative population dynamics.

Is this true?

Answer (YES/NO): NO